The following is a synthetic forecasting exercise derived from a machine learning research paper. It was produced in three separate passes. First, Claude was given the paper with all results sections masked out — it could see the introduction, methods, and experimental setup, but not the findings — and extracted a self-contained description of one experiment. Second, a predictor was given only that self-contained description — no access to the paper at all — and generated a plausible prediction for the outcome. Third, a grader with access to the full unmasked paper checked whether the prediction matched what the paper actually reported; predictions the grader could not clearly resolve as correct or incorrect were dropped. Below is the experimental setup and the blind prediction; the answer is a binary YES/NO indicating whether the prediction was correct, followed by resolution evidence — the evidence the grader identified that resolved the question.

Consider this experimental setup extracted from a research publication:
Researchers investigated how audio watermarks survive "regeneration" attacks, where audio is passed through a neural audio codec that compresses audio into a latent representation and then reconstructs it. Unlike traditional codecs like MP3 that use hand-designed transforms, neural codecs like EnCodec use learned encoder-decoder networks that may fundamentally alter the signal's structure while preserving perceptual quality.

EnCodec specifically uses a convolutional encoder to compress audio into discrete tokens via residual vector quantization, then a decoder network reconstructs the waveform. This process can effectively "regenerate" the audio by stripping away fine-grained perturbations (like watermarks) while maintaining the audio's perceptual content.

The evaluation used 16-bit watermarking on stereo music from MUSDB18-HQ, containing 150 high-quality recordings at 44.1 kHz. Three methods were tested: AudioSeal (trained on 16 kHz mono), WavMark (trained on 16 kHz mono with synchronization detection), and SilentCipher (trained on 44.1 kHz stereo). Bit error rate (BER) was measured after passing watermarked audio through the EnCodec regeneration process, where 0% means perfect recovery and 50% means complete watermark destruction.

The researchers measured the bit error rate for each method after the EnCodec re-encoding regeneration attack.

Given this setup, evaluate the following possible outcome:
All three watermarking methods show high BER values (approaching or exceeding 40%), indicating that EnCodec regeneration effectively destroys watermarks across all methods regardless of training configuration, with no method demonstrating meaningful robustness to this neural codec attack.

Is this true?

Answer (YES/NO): NO